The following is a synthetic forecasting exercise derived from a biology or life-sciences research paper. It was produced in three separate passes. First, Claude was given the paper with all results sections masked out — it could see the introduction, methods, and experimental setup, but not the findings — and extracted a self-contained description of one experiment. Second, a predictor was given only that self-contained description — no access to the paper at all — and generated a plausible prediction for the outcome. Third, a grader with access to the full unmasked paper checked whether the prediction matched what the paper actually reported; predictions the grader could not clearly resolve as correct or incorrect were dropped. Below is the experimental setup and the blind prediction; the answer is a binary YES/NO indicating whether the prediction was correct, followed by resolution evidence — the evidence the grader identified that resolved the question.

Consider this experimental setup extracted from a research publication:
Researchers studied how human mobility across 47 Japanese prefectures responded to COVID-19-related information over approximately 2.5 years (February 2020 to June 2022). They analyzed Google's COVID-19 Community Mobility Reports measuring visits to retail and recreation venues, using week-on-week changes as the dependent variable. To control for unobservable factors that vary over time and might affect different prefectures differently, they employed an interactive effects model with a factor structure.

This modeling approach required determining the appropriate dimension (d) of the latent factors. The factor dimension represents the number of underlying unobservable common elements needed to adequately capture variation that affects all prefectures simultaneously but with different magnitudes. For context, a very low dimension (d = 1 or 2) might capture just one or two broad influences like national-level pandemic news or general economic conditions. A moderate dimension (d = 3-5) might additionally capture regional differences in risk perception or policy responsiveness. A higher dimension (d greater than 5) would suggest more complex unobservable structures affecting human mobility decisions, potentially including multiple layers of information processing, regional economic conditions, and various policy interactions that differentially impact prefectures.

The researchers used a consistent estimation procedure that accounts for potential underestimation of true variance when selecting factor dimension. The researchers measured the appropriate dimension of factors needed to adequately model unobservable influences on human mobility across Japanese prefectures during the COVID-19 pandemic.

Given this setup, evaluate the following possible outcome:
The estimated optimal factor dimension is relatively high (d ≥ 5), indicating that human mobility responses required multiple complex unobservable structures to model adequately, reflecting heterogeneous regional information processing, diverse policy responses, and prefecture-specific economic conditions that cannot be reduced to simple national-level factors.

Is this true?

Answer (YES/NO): YES